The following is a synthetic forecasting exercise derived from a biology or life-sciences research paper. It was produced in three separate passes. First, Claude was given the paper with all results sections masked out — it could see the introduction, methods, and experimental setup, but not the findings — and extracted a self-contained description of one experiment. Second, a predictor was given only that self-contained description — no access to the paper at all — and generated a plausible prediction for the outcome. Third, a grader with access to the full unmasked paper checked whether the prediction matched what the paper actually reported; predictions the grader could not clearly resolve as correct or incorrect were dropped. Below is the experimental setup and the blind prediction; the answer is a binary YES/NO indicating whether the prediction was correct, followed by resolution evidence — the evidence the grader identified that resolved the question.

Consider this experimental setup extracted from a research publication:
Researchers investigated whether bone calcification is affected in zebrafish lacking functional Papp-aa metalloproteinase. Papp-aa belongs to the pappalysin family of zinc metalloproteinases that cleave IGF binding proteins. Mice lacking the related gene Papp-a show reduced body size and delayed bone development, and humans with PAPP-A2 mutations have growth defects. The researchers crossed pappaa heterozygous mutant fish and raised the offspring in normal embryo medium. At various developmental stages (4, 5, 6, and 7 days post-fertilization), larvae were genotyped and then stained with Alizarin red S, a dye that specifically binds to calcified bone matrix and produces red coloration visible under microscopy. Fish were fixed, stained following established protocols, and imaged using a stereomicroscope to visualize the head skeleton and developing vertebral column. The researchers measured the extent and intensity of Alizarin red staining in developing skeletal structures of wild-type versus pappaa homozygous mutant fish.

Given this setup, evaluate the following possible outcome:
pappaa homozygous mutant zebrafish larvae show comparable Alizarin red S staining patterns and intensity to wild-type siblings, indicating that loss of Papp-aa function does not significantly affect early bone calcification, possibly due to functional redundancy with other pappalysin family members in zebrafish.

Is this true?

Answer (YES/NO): NO